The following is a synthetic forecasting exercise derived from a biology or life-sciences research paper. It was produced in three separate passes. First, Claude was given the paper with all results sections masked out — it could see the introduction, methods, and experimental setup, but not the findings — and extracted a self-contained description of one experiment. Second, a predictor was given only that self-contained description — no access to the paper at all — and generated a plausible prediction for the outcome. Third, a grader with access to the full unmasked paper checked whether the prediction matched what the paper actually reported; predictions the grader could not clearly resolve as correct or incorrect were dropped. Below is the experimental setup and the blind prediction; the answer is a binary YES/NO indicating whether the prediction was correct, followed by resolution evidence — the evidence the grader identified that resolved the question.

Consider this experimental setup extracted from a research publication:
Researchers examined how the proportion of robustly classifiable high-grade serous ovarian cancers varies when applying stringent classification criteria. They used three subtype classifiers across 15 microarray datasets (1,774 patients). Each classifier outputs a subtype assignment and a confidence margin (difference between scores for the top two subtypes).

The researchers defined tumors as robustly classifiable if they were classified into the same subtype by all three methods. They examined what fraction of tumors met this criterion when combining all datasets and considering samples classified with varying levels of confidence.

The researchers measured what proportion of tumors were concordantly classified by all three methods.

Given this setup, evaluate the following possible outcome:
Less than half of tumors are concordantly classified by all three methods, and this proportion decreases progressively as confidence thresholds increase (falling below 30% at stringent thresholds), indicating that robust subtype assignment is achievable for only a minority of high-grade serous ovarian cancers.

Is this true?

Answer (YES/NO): NO